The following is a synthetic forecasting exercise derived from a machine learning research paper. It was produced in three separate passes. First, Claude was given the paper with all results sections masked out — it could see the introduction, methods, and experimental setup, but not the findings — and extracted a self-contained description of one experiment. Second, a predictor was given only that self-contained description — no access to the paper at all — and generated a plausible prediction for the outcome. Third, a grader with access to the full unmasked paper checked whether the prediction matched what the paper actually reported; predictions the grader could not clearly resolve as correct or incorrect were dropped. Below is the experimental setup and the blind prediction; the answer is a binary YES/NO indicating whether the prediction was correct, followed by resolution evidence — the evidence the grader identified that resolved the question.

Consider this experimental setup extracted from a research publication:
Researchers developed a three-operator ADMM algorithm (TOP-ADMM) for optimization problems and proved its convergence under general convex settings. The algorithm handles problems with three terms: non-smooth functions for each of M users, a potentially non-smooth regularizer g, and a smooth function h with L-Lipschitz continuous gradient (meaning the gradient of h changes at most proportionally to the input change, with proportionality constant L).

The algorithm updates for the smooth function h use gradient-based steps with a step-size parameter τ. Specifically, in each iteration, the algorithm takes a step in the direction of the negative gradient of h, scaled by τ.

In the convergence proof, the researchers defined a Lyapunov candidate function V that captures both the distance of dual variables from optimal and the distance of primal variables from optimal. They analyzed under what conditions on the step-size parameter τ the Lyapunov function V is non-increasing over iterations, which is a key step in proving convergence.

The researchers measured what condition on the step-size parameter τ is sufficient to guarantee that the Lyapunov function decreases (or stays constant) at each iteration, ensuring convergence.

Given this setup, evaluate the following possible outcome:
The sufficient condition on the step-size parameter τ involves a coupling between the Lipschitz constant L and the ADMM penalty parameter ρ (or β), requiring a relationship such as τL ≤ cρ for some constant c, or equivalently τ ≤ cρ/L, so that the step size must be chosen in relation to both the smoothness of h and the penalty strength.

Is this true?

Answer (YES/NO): NO